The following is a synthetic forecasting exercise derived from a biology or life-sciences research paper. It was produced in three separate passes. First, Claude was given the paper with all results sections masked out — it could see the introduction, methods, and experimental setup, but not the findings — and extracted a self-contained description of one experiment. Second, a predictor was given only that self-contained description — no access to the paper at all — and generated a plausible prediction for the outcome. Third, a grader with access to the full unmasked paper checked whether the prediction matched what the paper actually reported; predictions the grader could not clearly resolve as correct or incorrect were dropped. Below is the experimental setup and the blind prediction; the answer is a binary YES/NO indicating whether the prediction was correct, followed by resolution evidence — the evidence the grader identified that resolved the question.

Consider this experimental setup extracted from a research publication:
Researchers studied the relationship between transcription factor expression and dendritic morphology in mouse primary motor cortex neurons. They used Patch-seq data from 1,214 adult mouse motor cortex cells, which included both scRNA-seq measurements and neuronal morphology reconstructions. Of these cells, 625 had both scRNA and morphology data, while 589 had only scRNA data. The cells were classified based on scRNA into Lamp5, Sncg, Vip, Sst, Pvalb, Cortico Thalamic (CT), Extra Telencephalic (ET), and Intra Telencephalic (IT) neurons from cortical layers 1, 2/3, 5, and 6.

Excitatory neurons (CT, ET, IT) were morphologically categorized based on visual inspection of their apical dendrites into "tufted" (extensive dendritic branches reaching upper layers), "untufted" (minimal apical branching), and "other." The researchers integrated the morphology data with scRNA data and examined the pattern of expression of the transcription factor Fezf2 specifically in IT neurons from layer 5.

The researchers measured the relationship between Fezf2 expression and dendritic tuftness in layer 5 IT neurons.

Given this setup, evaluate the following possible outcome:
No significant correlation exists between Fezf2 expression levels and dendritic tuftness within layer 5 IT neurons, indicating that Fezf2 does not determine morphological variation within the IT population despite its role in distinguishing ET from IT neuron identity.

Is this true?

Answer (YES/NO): NO